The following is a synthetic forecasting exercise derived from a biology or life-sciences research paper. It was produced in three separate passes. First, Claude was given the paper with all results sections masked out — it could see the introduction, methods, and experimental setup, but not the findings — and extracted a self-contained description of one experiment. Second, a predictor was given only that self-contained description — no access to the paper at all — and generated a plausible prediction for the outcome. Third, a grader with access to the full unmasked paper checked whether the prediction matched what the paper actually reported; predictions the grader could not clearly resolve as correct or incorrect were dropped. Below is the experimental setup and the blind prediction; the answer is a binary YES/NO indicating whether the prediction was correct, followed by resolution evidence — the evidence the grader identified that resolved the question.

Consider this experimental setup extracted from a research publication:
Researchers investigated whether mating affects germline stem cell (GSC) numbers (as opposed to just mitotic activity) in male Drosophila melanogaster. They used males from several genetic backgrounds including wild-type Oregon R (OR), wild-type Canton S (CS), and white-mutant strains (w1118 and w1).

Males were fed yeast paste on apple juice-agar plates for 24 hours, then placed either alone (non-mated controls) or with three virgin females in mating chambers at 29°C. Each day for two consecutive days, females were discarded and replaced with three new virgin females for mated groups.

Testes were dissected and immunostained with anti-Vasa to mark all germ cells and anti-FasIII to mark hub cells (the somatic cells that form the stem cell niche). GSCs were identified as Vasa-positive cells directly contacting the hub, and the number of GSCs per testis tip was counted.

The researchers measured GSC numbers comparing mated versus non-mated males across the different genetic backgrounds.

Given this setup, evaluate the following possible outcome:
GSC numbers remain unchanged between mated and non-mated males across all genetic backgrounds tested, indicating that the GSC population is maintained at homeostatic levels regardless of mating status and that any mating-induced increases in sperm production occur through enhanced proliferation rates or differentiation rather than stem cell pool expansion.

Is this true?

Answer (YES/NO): YES